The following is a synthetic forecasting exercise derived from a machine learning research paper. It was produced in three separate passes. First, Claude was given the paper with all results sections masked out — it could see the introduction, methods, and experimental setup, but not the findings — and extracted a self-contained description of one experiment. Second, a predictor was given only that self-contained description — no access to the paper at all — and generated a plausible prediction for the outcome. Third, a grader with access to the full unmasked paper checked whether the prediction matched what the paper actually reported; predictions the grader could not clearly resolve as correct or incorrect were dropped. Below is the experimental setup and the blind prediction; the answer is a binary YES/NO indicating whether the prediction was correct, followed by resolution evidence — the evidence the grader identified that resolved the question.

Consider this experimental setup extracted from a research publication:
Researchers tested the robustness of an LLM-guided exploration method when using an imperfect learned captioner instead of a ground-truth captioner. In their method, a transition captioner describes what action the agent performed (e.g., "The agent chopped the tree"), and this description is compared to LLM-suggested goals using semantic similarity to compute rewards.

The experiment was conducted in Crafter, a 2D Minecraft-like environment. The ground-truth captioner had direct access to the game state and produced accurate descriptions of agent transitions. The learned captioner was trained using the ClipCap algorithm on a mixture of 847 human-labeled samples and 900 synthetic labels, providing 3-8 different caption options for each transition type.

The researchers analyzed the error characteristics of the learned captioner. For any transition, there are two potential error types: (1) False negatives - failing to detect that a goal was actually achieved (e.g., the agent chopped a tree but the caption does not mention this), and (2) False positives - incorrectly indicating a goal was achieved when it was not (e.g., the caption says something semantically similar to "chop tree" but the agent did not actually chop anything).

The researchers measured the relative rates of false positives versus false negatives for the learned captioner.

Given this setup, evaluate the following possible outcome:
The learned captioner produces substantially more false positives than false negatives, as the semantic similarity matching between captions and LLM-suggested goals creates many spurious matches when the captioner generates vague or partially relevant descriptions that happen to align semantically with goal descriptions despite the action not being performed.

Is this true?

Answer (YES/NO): YES